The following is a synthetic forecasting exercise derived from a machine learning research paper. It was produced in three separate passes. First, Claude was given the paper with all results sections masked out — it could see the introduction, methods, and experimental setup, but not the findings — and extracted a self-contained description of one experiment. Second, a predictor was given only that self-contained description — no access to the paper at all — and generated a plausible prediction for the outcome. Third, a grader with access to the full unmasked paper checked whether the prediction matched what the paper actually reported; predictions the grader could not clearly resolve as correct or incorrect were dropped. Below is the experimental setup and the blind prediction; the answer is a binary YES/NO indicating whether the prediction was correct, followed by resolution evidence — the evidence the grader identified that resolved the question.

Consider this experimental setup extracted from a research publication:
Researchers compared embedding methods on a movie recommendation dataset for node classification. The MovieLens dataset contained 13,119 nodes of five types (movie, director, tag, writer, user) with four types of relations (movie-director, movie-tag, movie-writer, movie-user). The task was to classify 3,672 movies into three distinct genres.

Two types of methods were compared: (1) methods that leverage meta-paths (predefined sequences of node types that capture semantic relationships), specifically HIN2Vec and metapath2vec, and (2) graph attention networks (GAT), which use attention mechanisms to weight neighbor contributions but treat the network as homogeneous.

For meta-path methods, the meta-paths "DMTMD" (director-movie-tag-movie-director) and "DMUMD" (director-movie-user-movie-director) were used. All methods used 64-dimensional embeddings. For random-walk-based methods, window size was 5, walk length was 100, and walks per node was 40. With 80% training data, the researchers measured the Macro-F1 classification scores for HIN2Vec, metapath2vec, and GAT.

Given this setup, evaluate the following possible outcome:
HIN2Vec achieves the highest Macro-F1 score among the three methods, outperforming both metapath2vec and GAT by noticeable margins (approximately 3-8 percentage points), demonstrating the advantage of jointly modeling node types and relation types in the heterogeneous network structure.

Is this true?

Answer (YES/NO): NO